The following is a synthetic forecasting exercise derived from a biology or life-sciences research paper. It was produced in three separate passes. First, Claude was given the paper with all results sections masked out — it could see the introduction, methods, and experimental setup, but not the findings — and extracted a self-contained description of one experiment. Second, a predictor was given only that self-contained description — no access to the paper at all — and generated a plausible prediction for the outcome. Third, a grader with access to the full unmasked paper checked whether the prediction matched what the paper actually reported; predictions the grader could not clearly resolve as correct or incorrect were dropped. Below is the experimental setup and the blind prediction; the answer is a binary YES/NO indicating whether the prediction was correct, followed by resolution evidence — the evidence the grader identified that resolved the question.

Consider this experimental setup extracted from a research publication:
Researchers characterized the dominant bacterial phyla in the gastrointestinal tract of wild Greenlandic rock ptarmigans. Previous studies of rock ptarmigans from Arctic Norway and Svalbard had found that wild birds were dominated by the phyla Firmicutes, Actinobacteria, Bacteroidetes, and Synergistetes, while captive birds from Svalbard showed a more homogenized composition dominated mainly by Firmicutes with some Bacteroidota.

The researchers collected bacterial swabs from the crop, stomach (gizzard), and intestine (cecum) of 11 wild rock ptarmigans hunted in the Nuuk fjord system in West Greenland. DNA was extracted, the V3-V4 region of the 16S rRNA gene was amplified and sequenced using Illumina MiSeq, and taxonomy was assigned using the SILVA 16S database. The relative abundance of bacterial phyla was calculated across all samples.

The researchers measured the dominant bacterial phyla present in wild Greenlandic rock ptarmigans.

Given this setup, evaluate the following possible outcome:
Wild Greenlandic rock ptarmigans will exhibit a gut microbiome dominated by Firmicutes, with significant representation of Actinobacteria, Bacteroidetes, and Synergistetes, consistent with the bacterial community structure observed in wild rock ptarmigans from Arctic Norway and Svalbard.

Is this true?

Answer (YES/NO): NO